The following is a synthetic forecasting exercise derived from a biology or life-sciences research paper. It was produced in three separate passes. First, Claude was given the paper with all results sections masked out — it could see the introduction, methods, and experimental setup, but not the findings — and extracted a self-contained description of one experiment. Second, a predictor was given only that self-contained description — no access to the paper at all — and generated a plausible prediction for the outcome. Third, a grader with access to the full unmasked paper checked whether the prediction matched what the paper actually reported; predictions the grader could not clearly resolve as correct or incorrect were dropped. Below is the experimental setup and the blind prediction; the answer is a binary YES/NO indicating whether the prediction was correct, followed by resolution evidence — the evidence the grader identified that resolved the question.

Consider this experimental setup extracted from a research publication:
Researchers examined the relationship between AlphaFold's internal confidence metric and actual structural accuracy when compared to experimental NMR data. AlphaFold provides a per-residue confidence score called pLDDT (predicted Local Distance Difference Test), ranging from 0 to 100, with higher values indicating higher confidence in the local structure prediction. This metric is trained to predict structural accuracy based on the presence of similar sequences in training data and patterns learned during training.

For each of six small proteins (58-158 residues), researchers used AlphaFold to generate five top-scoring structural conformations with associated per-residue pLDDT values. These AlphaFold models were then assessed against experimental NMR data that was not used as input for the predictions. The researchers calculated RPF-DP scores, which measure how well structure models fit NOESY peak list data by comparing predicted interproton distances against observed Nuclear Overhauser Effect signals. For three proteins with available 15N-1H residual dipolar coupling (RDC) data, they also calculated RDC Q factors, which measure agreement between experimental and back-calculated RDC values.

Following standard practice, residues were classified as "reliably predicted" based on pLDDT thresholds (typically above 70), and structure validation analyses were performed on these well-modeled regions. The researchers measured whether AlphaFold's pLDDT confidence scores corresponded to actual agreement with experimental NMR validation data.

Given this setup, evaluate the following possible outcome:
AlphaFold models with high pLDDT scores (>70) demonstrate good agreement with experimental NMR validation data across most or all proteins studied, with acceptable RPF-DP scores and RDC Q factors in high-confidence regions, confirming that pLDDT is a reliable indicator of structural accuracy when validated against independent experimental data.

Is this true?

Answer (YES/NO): YES